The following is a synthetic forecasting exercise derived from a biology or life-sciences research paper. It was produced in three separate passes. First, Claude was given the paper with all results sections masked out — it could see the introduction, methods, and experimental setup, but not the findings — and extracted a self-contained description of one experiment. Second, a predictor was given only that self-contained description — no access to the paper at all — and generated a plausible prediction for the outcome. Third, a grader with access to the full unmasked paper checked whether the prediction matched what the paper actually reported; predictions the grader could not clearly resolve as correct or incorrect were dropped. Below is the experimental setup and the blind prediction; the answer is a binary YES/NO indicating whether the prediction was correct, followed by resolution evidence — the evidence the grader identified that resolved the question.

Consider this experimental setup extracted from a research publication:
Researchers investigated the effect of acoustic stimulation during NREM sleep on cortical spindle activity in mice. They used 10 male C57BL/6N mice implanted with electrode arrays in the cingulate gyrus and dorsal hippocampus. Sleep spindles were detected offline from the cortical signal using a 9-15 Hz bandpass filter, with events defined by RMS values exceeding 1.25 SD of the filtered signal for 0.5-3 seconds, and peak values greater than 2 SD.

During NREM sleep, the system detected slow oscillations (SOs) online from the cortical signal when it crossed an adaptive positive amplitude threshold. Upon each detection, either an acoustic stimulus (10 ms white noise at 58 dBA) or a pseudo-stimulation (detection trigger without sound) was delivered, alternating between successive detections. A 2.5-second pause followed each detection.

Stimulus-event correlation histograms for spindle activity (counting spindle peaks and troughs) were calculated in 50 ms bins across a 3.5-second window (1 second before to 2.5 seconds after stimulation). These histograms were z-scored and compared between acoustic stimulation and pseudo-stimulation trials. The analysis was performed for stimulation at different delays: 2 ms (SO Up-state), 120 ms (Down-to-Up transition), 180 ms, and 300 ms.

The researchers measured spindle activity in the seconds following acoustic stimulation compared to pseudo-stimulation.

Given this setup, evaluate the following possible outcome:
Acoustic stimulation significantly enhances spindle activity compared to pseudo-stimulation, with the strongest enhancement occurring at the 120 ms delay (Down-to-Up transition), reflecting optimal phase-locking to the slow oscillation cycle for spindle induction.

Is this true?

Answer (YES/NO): NO